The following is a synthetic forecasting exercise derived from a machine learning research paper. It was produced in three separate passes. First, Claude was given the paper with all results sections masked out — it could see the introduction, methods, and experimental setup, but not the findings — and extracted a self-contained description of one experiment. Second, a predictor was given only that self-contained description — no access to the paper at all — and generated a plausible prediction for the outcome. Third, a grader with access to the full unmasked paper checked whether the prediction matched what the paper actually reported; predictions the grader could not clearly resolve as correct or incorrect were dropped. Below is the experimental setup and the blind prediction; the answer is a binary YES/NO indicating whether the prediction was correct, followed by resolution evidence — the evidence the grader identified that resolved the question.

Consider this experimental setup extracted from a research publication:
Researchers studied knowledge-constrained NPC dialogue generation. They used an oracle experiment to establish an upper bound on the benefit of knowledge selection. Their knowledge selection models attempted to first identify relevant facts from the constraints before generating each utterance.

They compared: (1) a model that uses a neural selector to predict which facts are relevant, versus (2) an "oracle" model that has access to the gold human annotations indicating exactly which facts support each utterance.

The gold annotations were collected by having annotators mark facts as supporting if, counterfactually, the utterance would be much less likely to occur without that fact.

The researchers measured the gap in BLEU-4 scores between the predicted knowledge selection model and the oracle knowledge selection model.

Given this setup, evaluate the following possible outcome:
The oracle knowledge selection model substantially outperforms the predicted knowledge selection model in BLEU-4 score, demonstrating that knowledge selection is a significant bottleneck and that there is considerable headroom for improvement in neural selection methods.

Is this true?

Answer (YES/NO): NO